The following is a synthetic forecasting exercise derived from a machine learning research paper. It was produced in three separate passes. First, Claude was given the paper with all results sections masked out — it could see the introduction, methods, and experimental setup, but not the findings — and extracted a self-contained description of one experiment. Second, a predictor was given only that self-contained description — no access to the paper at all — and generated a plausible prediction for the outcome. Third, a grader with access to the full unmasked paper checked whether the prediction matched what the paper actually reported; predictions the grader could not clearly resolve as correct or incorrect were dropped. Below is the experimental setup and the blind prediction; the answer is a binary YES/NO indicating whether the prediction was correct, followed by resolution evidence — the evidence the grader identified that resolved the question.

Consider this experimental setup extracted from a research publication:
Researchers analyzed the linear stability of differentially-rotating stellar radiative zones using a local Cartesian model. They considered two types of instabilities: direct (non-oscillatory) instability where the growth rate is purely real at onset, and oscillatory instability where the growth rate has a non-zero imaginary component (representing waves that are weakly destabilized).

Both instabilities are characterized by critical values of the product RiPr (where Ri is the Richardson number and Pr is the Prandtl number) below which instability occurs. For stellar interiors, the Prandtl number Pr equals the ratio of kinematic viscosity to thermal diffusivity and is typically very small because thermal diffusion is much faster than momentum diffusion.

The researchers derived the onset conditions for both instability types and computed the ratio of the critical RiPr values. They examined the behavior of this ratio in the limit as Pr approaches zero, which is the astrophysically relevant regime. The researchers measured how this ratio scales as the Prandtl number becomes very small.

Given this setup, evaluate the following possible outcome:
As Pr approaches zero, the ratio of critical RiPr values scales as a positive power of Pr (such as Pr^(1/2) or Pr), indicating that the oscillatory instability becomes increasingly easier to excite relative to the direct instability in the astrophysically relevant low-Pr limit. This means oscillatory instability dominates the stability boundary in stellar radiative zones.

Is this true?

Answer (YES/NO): NO